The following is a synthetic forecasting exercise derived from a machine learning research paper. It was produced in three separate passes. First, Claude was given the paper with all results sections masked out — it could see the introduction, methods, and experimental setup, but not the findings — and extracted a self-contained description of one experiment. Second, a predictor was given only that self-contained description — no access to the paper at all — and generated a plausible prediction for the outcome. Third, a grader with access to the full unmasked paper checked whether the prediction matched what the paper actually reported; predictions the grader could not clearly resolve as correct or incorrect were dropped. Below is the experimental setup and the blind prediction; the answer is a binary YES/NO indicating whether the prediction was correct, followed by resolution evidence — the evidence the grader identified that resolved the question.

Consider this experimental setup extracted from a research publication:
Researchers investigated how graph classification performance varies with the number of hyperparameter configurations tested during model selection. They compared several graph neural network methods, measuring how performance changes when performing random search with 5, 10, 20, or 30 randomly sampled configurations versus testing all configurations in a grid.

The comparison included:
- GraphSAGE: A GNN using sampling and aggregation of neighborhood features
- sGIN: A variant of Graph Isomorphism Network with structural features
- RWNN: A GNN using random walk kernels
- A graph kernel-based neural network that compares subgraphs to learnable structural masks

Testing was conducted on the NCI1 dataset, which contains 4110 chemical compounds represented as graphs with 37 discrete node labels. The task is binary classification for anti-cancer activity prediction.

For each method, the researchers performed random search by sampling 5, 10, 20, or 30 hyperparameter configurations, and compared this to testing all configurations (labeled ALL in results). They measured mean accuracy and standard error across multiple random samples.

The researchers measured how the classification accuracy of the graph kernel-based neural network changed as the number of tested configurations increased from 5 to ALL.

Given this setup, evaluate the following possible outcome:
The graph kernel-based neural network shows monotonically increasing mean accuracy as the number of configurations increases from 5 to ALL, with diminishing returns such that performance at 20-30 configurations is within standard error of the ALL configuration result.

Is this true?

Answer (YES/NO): NO